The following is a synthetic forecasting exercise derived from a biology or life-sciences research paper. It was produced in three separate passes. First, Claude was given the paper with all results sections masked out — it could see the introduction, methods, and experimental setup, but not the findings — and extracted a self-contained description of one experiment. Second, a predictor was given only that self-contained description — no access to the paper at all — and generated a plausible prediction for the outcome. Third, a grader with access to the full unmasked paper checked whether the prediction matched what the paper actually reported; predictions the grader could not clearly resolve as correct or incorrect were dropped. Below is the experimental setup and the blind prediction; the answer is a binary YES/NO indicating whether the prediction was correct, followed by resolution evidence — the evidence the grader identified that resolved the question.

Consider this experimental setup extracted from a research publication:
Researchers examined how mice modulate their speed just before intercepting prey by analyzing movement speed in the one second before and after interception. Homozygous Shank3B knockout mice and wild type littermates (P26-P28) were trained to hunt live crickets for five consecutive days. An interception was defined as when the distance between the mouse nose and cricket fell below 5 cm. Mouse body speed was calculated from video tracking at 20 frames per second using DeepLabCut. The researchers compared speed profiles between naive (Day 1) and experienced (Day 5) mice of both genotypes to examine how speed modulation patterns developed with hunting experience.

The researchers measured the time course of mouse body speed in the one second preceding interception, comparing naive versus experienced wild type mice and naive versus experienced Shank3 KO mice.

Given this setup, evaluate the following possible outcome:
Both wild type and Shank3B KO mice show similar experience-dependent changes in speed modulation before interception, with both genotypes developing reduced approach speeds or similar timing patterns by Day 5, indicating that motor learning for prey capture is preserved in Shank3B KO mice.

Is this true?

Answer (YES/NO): NO